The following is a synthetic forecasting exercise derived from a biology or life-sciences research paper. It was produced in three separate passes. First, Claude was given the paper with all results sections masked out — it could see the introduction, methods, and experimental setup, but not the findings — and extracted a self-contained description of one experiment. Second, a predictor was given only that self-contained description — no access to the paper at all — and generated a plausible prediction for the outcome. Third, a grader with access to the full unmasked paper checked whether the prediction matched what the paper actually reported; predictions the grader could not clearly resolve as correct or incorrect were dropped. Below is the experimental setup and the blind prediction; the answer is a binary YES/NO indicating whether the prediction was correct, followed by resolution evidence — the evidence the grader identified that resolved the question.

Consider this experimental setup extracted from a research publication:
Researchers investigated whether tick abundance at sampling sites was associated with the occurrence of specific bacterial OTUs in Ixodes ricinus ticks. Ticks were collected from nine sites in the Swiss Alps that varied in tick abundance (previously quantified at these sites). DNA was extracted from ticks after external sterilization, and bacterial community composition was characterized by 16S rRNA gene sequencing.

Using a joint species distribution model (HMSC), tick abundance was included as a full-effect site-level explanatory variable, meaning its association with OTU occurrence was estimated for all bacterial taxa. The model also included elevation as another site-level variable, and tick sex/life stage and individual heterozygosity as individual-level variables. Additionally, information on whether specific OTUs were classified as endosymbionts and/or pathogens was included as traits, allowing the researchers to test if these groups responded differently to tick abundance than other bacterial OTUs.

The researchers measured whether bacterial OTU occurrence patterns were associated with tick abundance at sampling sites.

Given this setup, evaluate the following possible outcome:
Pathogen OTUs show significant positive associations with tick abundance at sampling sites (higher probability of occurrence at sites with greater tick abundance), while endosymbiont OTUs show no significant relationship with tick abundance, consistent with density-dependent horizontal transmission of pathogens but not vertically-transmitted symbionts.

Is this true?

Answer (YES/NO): NO